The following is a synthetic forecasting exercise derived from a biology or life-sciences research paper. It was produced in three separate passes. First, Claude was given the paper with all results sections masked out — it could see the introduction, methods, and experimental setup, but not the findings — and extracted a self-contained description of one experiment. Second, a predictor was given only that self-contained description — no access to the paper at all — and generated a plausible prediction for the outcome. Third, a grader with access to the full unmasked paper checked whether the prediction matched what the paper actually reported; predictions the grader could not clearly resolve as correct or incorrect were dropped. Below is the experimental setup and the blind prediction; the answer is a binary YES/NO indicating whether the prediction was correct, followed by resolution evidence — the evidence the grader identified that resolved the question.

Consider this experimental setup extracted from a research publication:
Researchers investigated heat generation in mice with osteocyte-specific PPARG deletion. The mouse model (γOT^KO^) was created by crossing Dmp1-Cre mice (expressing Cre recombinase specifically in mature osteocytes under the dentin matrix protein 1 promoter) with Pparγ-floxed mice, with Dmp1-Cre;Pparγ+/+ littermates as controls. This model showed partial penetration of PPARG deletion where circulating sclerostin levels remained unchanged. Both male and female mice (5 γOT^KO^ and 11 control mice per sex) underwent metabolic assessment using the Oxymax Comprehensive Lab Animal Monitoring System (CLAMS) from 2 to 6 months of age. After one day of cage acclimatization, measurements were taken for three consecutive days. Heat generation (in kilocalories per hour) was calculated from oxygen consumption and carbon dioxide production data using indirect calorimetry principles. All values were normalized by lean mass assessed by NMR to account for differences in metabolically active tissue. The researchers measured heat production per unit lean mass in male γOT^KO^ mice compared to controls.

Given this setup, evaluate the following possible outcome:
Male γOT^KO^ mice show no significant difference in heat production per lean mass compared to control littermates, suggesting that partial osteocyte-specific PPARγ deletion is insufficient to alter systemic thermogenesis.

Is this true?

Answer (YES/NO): NO